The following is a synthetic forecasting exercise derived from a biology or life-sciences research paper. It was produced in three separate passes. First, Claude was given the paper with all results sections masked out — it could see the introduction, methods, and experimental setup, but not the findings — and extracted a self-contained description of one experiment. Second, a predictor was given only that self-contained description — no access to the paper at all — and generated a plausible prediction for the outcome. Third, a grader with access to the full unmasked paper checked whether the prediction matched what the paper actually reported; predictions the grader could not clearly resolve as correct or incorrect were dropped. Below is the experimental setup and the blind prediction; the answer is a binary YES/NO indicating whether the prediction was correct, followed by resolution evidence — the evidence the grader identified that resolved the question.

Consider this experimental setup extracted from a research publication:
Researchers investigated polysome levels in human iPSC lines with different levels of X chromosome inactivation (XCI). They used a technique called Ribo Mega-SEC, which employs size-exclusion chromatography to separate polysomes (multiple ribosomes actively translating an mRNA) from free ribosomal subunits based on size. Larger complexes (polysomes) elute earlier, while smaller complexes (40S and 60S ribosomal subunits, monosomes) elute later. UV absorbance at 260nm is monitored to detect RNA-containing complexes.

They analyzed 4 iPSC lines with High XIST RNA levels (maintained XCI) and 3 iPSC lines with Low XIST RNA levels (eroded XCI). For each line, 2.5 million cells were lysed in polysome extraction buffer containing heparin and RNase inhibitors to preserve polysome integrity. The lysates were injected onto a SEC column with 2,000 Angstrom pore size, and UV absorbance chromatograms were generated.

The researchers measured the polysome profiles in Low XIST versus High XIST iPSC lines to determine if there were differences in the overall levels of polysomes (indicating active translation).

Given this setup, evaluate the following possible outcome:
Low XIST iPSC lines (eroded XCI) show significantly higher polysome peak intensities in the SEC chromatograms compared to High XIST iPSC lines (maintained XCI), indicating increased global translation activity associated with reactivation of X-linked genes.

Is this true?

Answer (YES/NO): YES